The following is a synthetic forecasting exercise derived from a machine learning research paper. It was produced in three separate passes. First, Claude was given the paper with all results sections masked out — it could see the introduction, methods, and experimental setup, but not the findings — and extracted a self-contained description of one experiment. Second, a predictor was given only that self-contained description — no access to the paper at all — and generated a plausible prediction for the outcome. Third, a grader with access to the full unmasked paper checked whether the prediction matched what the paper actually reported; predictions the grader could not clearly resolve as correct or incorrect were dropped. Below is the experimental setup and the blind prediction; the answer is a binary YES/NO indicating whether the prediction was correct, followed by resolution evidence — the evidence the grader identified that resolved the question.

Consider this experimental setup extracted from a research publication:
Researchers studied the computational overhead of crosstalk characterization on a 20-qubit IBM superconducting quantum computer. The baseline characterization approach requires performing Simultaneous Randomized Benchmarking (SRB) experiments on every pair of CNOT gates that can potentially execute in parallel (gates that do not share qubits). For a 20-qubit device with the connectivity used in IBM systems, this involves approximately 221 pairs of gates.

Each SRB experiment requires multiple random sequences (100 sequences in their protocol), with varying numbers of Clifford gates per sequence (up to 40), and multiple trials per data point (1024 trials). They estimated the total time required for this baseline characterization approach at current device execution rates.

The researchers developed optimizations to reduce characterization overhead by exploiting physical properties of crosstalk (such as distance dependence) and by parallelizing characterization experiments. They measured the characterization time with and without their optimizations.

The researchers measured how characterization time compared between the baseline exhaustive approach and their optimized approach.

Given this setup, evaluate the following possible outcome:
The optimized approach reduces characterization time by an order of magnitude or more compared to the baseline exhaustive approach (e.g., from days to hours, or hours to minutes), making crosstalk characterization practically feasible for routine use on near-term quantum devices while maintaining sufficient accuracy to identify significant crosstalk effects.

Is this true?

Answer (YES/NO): YES